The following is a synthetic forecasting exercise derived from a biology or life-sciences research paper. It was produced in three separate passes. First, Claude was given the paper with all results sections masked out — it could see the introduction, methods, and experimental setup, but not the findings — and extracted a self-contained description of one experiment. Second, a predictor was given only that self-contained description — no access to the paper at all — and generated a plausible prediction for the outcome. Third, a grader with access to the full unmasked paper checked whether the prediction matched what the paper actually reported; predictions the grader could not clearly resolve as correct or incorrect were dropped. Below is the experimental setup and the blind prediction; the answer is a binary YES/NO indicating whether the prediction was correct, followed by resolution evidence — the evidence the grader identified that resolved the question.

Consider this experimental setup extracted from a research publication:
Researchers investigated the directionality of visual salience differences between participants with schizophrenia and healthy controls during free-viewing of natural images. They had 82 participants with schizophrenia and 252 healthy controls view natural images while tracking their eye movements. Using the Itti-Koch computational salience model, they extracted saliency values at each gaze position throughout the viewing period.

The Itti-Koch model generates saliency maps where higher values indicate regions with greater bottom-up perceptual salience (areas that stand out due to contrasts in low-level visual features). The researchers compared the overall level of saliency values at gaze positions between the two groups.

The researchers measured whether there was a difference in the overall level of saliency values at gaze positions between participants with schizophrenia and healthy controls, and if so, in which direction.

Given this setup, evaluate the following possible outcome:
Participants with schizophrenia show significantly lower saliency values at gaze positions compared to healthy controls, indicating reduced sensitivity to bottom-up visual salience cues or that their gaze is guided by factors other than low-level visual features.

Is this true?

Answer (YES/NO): NO